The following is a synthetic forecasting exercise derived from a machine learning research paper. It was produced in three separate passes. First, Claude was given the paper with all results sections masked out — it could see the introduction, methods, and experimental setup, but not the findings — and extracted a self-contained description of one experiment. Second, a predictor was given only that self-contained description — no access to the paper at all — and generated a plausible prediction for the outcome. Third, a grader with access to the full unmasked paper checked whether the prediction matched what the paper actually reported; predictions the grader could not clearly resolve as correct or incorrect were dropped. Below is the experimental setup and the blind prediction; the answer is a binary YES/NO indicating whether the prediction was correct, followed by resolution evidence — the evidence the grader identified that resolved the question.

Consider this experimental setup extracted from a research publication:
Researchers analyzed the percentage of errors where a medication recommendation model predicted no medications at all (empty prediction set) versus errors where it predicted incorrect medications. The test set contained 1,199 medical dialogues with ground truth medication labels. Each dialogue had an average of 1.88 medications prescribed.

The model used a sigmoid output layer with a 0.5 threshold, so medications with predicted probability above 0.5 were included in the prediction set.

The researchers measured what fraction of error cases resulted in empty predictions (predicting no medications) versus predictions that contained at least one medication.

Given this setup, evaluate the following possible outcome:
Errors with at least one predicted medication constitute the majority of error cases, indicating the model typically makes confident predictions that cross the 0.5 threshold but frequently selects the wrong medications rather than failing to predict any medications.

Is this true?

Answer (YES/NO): YES